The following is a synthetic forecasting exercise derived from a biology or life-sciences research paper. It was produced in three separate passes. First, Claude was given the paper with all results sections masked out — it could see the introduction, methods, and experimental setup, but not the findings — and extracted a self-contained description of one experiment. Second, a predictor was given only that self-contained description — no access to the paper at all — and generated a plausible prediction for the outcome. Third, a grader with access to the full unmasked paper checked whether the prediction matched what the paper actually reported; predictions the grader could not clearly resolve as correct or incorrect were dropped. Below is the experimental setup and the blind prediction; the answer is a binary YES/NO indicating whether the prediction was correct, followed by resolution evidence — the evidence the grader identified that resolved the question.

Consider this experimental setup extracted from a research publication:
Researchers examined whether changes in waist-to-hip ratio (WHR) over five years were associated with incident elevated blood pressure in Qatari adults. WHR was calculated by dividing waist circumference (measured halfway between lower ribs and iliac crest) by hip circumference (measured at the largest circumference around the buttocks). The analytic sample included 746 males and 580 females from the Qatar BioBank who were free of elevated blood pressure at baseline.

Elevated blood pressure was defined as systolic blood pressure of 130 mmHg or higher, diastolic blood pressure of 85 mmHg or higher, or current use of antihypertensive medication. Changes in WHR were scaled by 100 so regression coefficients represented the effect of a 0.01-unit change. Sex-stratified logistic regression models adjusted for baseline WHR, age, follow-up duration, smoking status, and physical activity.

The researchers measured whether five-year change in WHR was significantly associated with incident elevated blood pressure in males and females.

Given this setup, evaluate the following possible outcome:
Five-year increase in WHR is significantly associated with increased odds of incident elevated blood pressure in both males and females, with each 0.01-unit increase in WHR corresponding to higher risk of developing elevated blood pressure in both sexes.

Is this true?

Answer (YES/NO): NO